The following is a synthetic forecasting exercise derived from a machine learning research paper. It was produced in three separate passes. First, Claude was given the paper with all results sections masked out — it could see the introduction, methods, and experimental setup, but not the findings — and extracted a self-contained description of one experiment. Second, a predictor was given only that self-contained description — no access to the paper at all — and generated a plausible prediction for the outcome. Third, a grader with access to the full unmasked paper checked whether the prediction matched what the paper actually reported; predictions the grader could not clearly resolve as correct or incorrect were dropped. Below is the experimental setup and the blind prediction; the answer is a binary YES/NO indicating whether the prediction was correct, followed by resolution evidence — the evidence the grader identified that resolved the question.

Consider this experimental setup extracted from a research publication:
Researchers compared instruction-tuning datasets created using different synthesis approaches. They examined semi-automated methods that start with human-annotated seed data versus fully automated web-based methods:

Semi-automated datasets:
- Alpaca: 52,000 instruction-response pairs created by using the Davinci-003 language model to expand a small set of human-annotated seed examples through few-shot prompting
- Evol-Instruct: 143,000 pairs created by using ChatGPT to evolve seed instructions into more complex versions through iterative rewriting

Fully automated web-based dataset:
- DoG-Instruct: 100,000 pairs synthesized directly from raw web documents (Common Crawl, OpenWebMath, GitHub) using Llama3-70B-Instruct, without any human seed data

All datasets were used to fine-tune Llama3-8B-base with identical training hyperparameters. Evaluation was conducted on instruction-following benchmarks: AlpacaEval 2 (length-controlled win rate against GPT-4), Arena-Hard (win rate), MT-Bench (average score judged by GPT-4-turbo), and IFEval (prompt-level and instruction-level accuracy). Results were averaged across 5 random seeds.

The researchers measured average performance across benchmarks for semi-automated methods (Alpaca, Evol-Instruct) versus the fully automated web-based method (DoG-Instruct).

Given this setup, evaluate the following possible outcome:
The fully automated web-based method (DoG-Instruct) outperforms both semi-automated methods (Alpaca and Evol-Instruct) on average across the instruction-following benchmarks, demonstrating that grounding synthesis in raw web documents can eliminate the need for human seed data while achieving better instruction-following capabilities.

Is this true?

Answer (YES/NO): YES